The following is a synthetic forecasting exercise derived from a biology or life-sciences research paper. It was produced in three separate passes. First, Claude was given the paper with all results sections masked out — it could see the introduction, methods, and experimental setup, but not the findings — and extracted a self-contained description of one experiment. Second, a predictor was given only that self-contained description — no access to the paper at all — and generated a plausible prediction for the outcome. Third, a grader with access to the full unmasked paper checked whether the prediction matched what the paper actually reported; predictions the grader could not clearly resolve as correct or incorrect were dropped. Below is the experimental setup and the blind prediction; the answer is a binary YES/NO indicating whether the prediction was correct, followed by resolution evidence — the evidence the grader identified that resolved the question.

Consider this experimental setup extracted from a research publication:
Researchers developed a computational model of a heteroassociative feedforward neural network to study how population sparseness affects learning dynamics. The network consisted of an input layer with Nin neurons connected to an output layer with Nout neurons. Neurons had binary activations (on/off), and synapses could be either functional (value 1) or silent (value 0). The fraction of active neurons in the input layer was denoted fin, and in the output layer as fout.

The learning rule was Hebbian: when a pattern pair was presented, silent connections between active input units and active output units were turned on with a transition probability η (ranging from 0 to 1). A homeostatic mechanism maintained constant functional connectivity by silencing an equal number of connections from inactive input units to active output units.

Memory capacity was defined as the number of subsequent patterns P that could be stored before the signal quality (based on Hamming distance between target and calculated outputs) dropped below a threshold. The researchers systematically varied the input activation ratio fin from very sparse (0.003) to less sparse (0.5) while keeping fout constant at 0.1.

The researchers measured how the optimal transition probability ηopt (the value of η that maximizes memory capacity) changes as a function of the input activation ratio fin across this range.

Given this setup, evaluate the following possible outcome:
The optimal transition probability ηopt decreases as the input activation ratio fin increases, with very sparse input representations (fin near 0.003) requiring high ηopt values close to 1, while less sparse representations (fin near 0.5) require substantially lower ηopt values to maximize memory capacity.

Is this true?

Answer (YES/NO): YES